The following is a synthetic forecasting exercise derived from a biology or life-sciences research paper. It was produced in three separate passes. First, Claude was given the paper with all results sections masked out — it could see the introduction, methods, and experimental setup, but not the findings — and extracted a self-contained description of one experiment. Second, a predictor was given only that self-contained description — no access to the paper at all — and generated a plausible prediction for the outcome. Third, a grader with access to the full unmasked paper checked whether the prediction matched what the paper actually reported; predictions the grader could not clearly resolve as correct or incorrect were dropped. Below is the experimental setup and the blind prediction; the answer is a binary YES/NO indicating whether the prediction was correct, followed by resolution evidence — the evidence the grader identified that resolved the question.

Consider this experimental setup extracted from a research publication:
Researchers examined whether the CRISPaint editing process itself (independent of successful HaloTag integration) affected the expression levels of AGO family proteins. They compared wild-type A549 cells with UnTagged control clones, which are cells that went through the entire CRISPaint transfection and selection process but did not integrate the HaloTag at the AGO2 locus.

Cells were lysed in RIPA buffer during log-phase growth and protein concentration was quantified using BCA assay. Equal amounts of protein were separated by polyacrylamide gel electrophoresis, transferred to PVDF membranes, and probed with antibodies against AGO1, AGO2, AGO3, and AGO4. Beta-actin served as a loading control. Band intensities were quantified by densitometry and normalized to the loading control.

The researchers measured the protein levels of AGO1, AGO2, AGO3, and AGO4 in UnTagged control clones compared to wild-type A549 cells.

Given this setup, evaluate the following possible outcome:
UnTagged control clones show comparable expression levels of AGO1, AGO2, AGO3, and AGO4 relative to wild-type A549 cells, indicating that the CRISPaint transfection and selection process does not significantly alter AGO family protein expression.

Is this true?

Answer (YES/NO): NO